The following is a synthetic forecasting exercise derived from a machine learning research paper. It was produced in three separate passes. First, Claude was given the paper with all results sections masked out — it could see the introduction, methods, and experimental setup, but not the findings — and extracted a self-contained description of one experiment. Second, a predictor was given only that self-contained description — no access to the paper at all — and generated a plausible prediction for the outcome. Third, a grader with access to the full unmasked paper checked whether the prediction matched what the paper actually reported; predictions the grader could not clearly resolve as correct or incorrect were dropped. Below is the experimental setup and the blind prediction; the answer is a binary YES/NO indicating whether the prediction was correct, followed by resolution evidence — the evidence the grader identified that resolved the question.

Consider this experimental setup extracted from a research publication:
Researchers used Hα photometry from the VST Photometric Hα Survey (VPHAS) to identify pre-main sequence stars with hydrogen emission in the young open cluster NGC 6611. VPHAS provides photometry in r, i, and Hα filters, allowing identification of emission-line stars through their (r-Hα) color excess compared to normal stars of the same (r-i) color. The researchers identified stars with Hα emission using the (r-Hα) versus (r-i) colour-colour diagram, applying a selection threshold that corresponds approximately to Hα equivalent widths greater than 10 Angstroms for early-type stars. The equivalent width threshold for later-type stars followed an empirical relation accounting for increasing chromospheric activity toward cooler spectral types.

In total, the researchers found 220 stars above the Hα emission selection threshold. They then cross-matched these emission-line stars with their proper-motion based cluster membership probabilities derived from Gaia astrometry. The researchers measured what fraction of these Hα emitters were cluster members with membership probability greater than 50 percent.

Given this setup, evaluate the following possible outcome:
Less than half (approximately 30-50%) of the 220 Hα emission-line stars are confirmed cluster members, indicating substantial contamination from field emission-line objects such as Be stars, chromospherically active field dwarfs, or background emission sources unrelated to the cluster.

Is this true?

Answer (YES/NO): NO